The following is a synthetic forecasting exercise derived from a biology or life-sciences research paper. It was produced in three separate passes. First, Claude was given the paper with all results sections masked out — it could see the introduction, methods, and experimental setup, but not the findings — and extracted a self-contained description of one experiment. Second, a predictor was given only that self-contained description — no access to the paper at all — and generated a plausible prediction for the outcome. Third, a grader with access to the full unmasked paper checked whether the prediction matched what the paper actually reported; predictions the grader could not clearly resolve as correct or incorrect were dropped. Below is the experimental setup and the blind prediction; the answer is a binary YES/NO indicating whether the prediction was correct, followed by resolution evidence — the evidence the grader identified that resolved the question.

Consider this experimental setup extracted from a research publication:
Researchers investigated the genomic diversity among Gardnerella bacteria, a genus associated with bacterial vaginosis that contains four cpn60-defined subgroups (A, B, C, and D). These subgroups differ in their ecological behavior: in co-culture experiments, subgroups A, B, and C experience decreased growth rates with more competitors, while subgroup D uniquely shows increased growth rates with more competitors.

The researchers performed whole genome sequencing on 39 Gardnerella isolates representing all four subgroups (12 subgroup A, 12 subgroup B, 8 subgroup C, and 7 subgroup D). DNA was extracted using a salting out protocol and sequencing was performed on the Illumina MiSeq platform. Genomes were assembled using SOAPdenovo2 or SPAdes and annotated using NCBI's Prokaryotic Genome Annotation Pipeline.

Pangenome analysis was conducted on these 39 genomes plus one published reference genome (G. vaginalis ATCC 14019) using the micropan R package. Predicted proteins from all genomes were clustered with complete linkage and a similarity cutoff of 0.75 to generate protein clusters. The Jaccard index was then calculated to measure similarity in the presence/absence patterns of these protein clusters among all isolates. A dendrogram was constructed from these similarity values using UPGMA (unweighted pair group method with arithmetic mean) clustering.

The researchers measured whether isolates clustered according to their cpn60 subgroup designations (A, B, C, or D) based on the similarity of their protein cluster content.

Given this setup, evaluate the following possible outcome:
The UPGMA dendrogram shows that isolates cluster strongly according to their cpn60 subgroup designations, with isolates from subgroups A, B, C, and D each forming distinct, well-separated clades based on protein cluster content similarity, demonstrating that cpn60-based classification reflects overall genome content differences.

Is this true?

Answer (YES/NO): YES